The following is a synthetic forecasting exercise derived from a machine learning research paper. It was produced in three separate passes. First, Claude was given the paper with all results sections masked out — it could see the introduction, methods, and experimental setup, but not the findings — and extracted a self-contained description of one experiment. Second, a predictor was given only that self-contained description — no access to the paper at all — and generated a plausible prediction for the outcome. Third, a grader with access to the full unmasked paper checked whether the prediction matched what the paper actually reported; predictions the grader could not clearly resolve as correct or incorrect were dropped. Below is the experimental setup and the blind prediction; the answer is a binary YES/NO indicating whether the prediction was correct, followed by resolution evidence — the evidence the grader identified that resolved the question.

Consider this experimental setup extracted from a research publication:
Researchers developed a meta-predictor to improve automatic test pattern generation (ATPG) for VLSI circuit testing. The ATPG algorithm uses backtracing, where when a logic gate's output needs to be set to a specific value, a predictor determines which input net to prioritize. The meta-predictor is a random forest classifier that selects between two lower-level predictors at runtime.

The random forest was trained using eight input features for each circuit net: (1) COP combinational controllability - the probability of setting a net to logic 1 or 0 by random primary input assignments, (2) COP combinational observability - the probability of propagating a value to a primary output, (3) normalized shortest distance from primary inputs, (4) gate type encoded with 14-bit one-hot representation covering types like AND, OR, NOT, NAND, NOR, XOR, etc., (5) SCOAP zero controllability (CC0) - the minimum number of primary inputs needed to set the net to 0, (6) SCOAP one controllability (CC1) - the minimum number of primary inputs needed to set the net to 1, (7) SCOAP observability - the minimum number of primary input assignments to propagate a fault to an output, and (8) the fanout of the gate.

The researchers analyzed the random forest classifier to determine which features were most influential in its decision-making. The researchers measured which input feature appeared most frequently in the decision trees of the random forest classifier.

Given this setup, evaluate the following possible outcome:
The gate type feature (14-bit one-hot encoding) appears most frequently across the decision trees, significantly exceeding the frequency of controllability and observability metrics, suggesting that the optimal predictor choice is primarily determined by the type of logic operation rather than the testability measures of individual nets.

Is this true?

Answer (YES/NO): NO